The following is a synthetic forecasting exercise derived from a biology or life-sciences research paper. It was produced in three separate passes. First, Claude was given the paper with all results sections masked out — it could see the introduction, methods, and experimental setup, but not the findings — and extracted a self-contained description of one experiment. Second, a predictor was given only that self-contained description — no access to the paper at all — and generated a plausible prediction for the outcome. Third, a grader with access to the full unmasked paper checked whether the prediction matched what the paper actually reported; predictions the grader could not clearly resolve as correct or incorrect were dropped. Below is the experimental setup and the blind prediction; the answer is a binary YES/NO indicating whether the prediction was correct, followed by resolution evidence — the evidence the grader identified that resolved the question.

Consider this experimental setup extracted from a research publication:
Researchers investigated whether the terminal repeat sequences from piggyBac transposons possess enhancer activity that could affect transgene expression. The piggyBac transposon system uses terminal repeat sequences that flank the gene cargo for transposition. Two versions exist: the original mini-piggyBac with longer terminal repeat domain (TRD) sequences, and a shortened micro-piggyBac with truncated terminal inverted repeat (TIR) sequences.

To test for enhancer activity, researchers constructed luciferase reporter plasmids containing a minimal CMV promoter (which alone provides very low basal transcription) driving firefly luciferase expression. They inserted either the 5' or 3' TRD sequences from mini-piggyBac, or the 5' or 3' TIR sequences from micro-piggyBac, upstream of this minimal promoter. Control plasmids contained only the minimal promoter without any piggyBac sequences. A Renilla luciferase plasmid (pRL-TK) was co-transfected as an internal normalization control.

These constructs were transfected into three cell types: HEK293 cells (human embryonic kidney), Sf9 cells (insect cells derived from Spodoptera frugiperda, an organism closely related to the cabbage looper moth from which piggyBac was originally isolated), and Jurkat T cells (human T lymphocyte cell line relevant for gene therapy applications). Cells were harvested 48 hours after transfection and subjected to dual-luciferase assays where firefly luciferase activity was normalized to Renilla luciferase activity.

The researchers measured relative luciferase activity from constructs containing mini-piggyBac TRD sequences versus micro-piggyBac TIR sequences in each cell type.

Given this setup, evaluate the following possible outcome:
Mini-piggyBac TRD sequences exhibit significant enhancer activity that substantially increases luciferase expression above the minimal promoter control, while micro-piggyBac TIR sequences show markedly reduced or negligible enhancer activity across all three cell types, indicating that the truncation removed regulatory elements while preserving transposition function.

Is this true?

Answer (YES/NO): NO